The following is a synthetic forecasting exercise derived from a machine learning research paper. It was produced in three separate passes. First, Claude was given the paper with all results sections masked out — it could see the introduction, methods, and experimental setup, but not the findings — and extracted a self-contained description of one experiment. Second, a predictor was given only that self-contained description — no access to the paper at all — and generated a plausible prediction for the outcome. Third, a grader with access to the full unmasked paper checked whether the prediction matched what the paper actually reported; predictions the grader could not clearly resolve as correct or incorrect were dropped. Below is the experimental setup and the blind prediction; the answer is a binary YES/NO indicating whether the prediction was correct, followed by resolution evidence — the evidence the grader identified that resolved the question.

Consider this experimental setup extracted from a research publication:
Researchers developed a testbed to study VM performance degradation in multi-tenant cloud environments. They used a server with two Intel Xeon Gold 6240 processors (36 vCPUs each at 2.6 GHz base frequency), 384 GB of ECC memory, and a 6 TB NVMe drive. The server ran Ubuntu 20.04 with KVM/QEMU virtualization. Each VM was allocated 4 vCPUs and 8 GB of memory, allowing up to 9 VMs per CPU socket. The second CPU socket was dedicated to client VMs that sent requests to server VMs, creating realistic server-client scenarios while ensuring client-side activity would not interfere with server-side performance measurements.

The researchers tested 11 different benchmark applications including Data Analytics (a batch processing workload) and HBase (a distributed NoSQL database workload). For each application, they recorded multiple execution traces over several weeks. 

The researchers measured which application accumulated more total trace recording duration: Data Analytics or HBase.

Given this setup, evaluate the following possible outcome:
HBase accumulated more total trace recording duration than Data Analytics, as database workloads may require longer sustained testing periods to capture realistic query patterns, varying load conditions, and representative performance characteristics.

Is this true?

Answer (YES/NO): NO